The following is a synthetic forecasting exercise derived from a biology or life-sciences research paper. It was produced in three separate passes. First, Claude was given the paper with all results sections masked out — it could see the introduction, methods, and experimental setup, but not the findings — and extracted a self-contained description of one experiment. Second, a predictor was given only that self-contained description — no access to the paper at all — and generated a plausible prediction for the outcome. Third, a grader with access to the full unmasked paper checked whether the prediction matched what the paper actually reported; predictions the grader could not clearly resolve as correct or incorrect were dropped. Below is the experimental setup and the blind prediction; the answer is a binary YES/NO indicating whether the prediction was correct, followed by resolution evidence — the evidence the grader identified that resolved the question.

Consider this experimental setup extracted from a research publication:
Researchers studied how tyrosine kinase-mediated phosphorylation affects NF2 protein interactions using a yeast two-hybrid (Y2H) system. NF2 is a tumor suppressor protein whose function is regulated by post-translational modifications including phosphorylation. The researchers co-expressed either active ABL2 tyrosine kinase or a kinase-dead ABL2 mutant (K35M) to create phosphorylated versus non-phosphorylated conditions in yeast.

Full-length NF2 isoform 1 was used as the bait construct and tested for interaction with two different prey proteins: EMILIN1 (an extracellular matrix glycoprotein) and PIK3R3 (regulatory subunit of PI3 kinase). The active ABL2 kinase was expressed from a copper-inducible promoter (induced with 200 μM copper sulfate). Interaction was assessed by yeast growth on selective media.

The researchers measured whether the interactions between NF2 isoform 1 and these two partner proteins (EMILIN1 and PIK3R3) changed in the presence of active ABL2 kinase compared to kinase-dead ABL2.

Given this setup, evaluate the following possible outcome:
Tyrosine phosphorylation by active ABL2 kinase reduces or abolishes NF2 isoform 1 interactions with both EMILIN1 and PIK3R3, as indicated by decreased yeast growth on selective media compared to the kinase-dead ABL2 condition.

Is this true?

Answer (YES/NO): NO